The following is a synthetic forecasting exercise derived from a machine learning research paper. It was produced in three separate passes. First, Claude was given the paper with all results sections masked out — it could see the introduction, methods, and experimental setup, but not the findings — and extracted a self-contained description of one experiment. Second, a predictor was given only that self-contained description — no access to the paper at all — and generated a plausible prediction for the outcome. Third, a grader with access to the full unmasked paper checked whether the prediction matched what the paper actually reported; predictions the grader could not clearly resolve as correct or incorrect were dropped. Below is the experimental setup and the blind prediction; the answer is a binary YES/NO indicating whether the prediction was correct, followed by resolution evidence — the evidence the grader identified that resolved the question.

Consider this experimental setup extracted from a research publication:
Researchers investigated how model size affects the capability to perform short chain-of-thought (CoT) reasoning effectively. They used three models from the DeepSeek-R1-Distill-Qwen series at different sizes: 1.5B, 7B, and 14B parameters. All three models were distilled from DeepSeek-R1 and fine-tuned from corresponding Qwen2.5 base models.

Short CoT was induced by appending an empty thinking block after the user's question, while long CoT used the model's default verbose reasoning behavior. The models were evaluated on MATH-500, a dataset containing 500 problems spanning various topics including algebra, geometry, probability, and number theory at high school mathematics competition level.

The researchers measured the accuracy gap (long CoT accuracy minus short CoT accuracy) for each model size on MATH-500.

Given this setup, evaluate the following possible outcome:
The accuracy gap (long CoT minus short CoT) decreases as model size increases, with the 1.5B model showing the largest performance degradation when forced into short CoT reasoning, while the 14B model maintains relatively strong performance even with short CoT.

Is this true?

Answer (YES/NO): NO